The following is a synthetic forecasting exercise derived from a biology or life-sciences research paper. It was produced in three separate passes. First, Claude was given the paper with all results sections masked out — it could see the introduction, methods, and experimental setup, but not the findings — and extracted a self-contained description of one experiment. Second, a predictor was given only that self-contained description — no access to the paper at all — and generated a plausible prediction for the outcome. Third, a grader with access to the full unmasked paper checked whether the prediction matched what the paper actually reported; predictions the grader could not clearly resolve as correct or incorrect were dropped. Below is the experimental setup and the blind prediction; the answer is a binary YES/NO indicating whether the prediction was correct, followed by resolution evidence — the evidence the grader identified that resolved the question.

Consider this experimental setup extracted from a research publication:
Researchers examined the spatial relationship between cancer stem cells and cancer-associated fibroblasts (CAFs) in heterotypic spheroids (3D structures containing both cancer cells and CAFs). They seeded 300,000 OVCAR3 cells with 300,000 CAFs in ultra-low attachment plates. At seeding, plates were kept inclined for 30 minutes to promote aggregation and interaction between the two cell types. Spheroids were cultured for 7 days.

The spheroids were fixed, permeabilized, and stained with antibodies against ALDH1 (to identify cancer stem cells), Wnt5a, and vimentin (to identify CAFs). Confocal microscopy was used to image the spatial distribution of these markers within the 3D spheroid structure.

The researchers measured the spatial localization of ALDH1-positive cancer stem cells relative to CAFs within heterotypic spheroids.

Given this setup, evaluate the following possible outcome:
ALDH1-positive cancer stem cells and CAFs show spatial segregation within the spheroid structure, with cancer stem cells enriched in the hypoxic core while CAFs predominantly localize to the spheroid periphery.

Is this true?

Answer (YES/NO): NO